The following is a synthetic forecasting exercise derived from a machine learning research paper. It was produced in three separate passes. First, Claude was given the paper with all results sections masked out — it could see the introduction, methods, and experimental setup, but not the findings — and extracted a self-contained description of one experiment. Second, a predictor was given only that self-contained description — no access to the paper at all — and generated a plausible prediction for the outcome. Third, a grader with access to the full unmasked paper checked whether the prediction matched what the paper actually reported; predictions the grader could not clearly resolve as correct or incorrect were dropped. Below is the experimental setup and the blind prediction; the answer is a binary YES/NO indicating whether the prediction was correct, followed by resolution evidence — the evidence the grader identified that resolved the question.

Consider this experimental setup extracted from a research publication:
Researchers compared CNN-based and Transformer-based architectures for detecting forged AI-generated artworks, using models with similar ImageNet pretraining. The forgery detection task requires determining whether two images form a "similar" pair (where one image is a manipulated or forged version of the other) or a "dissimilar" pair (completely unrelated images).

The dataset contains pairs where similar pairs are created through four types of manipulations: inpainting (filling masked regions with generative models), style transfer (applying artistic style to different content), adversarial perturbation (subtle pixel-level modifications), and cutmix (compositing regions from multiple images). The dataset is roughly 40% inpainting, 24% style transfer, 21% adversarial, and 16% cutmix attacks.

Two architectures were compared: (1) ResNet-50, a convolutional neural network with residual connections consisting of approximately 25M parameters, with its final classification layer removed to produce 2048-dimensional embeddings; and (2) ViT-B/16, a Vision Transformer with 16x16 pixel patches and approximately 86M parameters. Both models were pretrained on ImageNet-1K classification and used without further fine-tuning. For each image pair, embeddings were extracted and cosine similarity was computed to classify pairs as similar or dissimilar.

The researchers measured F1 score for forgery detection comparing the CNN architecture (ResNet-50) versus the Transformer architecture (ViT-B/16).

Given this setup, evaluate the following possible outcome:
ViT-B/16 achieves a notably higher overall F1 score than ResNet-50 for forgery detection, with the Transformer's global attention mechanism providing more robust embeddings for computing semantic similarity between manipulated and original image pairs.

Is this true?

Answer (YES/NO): NO